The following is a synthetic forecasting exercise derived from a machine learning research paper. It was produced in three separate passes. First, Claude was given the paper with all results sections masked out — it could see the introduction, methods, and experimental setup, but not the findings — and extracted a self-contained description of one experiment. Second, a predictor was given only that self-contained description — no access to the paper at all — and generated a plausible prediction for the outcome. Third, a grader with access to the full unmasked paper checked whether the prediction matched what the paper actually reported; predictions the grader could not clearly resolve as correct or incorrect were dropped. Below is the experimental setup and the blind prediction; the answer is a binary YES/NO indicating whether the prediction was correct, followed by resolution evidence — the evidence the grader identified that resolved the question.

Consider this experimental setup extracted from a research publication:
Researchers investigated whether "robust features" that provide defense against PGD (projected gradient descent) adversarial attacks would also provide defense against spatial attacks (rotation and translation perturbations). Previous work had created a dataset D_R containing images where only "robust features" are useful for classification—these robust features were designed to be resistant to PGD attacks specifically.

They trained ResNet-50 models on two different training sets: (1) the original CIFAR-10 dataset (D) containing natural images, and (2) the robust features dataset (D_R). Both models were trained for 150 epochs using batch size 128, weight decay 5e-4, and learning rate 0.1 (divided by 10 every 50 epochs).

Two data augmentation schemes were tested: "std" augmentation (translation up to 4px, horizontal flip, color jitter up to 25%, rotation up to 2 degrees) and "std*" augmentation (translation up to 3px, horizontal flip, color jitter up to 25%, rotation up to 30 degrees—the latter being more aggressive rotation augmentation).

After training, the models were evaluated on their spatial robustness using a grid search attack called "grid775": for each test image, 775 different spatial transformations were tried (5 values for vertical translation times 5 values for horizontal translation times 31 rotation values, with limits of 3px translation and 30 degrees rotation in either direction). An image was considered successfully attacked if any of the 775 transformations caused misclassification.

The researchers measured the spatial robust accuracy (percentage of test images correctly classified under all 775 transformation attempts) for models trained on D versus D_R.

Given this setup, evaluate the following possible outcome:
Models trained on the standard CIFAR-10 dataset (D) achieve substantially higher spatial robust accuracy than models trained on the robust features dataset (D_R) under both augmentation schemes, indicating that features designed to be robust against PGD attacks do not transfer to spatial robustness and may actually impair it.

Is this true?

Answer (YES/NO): YES